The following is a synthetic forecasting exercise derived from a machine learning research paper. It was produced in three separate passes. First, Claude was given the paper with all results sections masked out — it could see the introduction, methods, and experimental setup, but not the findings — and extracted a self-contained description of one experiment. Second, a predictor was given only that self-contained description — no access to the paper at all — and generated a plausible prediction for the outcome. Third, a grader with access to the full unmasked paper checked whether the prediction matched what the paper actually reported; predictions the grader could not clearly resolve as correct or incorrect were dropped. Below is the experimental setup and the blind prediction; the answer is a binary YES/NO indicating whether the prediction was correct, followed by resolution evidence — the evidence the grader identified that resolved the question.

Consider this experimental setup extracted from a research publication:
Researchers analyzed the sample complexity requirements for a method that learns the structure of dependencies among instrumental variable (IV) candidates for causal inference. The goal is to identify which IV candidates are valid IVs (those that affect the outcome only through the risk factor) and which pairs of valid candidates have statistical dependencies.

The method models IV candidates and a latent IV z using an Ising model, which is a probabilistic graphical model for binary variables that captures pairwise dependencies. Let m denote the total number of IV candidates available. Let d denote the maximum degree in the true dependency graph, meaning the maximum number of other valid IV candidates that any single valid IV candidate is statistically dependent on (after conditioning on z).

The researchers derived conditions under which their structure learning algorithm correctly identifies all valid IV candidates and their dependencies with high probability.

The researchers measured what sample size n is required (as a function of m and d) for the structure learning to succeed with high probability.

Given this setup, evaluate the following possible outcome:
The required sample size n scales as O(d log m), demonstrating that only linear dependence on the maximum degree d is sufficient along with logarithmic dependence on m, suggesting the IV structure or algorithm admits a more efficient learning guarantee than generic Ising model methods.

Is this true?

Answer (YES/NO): NO